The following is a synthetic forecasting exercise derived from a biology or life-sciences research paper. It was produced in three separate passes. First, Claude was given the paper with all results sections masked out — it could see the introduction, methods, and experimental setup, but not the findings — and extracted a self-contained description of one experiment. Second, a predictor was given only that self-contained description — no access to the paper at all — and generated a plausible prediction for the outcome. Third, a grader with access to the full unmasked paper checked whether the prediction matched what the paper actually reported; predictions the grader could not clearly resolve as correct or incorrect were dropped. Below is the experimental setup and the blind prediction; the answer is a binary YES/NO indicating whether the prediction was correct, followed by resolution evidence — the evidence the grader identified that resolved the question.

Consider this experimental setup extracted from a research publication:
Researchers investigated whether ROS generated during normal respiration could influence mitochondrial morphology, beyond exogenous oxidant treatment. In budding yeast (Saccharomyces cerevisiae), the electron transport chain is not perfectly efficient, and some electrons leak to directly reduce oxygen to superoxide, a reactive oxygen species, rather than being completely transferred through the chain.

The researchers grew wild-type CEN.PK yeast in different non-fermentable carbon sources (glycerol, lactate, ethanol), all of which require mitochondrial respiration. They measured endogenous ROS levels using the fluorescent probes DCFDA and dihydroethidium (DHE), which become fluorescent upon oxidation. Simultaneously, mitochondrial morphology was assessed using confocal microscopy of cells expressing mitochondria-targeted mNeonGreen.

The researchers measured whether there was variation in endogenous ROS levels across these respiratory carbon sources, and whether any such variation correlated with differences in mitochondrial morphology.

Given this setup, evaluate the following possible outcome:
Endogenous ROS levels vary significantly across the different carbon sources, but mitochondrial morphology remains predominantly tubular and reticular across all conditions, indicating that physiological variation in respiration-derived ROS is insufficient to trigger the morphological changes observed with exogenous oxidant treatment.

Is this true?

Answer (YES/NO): NO